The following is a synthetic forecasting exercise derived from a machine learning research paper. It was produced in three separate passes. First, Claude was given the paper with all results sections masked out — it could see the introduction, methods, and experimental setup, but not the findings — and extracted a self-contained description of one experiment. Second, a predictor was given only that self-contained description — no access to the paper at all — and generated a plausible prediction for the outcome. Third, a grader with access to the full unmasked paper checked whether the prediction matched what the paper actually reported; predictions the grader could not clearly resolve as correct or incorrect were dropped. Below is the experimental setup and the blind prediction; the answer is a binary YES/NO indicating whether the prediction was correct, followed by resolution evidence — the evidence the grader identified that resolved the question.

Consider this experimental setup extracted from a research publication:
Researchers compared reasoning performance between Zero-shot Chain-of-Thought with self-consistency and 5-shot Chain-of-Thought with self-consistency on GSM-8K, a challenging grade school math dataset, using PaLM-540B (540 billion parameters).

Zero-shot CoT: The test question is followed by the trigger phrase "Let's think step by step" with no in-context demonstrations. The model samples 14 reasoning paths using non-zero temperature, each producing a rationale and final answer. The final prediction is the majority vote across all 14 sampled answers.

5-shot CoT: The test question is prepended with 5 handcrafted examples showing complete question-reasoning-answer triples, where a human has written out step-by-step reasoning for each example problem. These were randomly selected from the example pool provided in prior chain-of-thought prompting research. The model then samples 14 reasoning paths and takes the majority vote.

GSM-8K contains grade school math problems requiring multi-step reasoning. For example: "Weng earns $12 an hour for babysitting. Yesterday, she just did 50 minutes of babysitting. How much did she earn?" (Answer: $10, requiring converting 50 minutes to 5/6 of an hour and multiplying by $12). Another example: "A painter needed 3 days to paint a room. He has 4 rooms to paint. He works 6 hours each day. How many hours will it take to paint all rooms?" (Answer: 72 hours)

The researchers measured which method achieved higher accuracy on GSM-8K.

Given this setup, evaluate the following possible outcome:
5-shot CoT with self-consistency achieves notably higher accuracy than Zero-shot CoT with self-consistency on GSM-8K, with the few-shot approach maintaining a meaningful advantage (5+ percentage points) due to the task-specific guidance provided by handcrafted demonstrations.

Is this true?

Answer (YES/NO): NO